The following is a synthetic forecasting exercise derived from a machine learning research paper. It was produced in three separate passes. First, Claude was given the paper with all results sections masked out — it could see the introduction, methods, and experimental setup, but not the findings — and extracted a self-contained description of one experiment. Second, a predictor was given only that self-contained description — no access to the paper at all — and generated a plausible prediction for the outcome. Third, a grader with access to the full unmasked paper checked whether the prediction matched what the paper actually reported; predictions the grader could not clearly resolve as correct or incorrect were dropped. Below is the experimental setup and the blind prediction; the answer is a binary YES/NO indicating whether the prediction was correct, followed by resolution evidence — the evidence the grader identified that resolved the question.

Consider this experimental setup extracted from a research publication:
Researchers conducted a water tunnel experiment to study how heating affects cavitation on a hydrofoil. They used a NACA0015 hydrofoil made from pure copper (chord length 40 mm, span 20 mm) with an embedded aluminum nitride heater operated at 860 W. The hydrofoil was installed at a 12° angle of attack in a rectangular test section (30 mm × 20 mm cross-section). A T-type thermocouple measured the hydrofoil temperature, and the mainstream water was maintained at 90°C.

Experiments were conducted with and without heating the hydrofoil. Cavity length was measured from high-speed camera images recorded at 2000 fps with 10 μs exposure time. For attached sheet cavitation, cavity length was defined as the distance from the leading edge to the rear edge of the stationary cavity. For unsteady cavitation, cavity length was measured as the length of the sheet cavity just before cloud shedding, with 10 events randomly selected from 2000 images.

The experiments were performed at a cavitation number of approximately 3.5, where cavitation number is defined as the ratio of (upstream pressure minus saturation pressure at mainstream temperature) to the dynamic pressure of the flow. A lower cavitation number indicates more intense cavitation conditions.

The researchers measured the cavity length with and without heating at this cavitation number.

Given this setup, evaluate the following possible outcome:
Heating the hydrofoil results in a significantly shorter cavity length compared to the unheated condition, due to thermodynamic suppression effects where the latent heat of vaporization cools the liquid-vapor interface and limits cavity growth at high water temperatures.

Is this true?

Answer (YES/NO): NO